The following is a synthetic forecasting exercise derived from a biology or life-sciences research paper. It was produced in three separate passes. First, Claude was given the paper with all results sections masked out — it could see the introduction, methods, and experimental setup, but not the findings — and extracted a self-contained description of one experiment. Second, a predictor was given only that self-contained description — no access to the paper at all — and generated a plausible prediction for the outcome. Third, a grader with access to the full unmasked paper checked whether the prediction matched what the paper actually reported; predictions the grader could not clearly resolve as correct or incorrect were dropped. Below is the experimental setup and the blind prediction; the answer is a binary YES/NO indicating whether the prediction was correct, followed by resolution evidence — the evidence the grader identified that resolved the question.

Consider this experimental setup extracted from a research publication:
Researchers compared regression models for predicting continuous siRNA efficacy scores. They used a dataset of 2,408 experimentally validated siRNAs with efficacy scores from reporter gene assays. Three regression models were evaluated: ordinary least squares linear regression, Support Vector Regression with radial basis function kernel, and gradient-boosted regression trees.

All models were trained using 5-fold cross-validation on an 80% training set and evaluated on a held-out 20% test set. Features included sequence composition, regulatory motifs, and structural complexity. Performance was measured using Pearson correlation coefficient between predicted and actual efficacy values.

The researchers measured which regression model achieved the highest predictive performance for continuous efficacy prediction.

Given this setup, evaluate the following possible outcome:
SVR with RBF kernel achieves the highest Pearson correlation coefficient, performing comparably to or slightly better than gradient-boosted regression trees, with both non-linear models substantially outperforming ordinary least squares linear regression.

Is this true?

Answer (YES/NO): YES